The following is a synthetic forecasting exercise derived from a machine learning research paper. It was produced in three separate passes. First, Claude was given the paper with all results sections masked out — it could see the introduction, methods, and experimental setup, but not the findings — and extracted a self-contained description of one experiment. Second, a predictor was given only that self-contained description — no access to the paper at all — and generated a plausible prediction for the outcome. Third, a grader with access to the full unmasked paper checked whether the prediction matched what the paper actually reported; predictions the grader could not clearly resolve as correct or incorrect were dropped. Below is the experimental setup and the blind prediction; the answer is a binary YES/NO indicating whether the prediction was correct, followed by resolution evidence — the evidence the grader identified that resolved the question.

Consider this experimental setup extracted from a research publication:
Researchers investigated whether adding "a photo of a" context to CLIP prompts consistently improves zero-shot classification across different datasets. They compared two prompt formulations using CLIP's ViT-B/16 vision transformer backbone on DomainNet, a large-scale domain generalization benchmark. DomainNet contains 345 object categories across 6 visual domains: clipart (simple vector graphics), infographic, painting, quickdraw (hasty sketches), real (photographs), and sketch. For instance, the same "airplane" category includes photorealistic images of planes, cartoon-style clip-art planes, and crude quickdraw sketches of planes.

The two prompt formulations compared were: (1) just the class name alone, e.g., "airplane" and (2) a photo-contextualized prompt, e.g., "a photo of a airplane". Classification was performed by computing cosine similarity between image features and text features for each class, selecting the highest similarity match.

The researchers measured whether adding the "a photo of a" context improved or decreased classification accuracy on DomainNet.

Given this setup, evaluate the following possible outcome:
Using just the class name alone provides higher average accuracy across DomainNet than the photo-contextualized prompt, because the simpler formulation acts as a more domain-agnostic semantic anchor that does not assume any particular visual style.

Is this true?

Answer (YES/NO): YES